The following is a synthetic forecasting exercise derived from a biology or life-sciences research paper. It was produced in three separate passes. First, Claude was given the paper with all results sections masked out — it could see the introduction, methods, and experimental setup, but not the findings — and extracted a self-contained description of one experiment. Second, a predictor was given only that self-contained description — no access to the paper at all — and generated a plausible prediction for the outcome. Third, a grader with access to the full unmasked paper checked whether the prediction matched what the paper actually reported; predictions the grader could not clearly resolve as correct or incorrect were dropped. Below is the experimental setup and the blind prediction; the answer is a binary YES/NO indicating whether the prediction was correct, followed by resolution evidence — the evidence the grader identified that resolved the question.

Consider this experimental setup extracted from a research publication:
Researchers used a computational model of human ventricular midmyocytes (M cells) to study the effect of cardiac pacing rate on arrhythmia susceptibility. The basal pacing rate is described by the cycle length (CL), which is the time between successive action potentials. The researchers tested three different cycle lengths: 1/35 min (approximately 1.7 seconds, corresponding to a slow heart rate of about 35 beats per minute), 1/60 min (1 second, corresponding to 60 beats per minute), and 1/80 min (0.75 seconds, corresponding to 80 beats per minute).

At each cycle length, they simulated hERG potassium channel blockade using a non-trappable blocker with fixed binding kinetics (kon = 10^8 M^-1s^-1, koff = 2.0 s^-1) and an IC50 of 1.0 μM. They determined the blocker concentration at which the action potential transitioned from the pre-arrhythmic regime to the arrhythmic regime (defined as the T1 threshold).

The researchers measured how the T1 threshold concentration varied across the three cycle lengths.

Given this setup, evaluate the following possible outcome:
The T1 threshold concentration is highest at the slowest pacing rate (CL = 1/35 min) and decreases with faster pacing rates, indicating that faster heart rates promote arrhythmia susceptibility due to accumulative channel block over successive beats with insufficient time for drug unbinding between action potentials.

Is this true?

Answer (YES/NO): NO